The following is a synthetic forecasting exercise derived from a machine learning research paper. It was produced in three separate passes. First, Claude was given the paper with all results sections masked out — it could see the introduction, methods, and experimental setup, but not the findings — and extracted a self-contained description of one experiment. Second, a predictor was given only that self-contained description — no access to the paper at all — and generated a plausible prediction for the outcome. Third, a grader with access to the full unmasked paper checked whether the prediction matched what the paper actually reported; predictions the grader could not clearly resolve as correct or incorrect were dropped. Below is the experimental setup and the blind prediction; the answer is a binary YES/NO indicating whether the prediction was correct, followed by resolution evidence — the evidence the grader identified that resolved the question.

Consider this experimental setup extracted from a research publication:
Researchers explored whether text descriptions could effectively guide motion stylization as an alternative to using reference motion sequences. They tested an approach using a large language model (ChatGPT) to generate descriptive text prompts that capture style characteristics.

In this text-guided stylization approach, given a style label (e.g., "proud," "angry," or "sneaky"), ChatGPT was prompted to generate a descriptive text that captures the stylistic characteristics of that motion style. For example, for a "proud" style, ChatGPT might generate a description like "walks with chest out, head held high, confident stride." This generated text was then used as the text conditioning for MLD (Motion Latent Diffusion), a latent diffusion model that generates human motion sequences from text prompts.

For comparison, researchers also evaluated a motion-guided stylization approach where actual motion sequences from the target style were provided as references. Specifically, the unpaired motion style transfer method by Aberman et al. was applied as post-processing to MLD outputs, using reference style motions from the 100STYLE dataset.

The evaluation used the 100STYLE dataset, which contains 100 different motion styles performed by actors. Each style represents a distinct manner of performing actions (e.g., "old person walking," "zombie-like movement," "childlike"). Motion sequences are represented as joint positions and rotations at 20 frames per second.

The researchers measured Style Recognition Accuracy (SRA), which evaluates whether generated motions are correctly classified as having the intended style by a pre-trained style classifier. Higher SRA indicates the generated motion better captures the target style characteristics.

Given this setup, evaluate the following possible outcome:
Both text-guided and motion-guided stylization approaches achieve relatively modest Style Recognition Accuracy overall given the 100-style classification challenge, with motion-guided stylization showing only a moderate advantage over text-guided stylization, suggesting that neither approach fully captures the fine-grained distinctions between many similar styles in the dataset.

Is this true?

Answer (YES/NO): NO